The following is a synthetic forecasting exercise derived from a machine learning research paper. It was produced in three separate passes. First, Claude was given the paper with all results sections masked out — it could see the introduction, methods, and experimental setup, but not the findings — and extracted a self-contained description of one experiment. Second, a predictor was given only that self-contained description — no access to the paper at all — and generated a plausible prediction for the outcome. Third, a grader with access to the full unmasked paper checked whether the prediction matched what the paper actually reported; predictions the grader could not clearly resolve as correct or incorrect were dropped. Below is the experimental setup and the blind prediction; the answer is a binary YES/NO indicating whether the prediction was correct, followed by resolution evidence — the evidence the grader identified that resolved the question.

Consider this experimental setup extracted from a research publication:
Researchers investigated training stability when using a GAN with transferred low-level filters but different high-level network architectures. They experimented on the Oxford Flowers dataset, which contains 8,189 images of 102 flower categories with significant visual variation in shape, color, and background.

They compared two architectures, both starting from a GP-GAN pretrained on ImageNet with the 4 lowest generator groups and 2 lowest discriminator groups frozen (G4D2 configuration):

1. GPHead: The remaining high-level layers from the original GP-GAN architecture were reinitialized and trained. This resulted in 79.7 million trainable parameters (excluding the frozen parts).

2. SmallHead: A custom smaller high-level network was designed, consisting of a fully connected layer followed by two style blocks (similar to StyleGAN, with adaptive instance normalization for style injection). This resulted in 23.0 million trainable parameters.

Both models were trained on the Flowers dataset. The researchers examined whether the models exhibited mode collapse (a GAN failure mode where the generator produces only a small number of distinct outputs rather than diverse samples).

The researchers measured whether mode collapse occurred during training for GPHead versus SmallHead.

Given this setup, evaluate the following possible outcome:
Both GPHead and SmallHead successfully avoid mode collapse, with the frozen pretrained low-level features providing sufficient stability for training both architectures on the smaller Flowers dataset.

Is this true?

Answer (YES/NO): NO